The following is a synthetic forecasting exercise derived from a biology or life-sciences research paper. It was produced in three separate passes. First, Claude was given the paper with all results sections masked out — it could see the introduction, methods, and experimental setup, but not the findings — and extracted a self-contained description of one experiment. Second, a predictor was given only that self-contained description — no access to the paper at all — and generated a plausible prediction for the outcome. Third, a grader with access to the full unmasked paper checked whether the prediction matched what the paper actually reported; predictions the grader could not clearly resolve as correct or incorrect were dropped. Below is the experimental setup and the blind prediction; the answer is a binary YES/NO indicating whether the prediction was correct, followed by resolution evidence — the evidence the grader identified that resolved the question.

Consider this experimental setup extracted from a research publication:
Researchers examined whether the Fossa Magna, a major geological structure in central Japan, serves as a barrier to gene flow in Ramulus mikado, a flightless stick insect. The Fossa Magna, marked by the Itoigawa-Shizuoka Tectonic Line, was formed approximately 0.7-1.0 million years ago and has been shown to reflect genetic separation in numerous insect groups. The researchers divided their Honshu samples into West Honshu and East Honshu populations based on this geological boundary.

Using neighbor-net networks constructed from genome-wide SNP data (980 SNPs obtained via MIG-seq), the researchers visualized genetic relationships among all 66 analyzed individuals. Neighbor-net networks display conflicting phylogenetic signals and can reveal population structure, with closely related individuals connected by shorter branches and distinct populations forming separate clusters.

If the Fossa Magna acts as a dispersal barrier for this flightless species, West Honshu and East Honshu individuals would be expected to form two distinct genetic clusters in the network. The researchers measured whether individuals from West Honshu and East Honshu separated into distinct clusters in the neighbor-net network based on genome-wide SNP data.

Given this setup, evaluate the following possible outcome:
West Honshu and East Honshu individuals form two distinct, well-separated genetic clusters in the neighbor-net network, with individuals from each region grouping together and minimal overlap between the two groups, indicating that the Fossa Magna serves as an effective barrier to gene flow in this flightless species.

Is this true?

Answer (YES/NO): NO